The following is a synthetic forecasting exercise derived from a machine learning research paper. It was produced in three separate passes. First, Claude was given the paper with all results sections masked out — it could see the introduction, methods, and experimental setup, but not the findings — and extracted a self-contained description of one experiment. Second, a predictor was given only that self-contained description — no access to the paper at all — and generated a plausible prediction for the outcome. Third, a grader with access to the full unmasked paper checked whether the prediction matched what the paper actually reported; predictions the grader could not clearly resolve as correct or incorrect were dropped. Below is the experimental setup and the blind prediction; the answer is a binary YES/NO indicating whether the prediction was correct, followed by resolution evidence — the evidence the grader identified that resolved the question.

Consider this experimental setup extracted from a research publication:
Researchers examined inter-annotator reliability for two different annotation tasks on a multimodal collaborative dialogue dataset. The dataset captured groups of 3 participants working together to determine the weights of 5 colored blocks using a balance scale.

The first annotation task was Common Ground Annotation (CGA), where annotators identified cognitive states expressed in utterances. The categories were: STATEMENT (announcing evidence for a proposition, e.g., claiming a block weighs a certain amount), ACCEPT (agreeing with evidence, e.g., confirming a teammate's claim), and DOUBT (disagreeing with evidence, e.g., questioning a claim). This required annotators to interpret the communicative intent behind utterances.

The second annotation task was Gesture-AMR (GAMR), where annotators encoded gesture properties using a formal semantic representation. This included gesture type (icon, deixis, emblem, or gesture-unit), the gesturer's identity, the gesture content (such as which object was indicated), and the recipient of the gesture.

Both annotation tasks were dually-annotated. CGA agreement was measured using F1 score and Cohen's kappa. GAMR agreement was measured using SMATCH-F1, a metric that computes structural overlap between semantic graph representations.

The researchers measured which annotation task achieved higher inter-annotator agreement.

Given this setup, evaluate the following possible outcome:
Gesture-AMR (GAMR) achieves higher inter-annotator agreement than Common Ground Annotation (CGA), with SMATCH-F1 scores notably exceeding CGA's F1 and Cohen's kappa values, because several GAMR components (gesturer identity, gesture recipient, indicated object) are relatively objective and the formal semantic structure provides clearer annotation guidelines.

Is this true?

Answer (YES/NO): YES